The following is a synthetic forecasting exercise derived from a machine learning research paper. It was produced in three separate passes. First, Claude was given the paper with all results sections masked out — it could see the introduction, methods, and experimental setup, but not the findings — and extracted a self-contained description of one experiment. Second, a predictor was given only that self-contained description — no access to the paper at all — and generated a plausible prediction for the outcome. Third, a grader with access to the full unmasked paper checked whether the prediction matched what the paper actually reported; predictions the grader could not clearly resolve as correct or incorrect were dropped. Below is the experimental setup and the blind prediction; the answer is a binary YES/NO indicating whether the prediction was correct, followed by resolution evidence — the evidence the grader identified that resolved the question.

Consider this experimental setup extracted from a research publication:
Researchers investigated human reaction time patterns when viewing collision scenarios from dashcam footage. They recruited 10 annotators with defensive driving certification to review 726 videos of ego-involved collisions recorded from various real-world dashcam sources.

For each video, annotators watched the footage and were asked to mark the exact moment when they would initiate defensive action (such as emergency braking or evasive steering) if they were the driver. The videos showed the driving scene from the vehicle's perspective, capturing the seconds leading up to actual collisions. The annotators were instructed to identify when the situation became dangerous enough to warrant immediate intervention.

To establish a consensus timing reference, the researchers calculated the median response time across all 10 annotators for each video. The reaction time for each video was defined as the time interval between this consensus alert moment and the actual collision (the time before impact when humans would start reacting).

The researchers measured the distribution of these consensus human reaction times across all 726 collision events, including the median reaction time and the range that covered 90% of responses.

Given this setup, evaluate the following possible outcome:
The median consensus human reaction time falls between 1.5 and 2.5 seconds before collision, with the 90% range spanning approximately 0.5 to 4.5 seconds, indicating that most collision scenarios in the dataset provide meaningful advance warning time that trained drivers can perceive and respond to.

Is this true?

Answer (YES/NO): NO